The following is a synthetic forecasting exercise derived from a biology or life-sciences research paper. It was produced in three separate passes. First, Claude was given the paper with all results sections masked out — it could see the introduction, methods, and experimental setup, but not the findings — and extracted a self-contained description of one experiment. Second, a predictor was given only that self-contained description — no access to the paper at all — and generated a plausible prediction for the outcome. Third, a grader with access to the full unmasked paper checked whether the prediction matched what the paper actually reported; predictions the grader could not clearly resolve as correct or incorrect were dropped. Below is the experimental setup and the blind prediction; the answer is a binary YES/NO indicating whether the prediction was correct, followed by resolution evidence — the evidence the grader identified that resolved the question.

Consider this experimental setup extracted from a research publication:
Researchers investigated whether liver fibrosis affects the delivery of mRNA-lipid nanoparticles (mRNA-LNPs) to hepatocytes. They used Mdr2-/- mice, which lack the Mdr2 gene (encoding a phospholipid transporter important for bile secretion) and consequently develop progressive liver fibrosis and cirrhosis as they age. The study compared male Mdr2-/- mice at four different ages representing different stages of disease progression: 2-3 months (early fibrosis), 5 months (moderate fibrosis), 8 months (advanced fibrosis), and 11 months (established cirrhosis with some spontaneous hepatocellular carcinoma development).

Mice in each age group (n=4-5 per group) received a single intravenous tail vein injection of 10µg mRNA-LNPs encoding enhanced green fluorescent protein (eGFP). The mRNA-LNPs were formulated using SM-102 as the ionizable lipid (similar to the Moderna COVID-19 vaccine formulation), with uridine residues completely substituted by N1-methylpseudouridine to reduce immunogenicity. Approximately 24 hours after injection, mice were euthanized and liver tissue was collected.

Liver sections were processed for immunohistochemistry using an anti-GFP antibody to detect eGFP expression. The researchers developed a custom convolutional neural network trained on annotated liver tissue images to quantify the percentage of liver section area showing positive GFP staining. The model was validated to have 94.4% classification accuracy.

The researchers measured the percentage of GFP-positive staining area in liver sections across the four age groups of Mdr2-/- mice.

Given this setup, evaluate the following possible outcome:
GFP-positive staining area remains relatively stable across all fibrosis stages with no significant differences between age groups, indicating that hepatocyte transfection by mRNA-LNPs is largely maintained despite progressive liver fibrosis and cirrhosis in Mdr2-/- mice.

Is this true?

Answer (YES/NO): NO